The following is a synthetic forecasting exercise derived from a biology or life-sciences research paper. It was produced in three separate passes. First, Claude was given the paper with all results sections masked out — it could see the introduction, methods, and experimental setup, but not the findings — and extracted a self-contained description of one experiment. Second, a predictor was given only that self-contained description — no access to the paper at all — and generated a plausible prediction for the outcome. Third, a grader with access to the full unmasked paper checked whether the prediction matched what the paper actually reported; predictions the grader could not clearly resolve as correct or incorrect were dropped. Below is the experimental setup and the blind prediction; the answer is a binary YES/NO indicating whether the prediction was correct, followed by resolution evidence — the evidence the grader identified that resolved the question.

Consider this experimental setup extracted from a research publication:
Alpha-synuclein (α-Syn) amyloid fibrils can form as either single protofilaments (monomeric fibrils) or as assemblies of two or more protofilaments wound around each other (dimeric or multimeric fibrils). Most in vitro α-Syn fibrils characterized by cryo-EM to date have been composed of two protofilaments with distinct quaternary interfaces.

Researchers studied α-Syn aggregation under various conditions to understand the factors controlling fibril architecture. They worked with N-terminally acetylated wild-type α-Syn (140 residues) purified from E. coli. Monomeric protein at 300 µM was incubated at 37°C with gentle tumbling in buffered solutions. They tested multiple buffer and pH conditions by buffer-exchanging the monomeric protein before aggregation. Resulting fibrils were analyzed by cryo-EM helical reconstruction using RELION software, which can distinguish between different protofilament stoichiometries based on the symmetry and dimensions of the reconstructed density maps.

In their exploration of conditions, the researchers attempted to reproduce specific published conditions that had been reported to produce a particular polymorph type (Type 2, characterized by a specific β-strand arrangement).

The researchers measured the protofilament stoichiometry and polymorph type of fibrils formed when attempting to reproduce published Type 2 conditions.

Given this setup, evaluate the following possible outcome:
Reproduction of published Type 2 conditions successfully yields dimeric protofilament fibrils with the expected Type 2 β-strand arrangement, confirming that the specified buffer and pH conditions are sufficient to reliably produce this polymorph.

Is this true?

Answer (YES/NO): NO